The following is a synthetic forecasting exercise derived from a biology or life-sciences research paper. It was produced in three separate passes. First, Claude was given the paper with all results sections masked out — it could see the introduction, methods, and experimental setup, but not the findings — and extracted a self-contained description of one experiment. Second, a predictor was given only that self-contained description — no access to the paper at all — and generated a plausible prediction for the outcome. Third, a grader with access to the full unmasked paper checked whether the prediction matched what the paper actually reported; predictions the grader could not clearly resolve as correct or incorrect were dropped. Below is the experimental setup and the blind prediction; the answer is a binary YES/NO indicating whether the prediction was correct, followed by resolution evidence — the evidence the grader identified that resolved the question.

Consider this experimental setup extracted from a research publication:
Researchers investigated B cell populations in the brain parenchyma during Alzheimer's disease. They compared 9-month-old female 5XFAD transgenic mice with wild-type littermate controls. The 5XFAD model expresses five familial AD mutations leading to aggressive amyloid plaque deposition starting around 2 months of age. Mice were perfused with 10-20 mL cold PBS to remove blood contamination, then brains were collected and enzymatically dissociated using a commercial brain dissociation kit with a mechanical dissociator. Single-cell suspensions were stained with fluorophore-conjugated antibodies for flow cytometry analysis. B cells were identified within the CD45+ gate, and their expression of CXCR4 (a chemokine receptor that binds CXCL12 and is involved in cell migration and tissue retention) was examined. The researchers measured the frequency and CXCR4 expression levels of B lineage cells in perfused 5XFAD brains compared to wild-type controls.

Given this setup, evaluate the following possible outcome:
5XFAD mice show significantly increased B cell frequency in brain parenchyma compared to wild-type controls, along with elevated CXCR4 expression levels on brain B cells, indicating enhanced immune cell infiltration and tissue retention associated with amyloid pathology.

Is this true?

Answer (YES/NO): NO